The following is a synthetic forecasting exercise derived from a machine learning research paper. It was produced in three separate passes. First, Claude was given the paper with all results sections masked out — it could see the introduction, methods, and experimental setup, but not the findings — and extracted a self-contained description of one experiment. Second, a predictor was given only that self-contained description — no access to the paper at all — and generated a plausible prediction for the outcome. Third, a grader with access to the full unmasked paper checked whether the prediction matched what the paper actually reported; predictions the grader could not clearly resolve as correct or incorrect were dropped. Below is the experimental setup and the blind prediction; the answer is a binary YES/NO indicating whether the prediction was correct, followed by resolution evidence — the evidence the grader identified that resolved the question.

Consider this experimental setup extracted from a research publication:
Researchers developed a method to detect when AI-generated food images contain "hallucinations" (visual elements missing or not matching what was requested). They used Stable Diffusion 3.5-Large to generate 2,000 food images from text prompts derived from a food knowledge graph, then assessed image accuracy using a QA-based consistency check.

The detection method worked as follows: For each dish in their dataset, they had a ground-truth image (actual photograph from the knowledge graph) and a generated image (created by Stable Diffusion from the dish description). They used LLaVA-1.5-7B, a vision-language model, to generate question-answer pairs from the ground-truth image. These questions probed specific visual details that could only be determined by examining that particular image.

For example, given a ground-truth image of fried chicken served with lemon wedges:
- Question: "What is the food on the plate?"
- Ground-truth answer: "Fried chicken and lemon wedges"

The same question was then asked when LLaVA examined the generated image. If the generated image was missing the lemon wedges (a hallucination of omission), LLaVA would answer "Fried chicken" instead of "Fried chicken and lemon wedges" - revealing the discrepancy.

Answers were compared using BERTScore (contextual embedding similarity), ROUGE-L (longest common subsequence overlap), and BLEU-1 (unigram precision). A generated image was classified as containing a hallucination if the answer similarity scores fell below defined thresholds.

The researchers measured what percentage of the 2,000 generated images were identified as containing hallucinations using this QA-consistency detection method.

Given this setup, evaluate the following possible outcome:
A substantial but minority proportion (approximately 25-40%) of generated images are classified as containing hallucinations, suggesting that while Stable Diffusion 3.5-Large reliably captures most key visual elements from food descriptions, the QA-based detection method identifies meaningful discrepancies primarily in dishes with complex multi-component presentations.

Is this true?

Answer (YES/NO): NO